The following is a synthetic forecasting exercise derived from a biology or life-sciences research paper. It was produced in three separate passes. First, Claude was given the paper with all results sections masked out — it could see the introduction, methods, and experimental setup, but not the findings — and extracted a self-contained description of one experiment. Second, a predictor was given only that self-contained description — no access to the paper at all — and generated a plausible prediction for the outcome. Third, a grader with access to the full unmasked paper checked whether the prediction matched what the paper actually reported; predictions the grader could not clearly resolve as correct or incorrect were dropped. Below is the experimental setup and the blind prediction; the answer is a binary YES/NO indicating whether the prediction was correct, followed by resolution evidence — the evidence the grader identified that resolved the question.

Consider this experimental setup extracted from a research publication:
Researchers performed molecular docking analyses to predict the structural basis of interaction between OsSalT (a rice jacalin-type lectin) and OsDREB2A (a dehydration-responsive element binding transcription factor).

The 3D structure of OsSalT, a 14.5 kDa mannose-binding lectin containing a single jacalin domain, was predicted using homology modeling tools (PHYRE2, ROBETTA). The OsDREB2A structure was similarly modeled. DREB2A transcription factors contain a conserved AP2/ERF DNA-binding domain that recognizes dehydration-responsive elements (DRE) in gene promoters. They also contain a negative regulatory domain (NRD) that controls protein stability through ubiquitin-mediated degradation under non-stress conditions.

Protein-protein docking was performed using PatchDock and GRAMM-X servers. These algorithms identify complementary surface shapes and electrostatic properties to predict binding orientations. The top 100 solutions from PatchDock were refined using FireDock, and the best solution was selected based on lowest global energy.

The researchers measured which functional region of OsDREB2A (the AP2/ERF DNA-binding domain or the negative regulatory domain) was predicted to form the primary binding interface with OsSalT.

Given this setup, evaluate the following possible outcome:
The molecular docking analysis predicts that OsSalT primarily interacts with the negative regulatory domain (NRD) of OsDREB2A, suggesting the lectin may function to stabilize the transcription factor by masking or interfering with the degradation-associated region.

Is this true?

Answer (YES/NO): NO